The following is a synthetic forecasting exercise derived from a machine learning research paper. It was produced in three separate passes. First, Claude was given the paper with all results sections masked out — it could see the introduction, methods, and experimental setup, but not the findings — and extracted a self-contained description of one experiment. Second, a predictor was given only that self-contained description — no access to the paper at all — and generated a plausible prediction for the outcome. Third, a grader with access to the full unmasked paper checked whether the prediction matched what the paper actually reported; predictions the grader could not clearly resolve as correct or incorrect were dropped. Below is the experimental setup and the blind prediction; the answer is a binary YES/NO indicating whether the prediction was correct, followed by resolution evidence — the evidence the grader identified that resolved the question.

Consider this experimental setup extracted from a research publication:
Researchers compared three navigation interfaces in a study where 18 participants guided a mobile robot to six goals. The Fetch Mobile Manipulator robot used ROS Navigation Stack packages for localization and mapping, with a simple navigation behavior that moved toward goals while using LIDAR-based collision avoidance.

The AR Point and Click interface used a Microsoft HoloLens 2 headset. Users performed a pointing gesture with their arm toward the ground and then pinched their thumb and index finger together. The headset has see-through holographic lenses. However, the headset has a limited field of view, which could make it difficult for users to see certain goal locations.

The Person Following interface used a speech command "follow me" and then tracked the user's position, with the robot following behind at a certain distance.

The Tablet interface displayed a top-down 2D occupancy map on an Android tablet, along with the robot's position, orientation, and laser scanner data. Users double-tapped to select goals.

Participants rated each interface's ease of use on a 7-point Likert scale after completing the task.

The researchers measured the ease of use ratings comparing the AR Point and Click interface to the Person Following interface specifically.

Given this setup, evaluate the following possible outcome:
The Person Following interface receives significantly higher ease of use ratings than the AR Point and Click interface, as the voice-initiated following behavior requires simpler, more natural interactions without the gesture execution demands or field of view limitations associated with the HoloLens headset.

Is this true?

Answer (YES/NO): NO